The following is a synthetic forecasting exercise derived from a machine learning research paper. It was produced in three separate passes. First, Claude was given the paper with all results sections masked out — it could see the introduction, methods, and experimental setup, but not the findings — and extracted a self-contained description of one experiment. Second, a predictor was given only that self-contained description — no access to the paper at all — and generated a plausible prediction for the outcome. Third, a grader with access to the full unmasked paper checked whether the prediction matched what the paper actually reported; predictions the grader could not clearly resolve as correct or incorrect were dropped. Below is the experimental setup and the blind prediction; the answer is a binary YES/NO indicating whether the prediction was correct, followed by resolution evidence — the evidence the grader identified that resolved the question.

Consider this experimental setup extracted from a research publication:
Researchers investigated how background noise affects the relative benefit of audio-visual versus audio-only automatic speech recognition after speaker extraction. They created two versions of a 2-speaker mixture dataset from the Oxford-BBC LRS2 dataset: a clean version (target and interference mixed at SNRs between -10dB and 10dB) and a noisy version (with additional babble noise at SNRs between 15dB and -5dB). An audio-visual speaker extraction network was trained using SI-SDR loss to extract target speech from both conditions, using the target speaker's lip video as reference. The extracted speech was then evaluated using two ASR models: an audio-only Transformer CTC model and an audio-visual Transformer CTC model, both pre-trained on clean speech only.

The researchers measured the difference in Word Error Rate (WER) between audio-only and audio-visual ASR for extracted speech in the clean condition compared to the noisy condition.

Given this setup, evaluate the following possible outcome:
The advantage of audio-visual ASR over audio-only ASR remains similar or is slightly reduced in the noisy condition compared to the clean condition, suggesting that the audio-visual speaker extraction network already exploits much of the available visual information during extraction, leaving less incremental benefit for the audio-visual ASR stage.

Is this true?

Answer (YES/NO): NO